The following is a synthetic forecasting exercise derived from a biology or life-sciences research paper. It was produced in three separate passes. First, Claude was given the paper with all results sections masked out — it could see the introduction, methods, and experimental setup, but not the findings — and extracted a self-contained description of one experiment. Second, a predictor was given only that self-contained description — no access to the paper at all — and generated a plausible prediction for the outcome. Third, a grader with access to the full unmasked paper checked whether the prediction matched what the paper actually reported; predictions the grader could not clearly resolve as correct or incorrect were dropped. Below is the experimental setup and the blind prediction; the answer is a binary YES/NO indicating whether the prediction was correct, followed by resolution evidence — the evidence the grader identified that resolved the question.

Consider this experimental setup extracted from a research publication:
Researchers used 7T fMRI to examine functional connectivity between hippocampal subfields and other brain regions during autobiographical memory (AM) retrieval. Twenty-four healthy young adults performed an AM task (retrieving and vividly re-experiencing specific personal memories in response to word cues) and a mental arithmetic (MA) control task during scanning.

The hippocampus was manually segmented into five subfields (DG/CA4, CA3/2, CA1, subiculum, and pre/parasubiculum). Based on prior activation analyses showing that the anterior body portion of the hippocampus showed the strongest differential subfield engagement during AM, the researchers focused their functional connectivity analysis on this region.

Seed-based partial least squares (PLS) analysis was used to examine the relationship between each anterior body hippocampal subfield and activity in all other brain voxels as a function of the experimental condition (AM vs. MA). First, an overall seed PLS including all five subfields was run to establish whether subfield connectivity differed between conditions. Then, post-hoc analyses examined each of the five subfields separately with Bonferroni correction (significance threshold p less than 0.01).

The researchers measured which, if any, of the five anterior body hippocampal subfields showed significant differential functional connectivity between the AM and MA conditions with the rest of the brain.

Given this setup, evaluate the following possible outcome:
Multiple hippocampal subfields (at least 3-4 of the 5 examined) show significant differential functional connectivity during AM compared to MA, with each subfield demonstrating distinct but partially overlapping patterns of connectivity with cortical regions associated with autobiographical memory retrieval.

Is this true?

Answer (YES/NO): NO